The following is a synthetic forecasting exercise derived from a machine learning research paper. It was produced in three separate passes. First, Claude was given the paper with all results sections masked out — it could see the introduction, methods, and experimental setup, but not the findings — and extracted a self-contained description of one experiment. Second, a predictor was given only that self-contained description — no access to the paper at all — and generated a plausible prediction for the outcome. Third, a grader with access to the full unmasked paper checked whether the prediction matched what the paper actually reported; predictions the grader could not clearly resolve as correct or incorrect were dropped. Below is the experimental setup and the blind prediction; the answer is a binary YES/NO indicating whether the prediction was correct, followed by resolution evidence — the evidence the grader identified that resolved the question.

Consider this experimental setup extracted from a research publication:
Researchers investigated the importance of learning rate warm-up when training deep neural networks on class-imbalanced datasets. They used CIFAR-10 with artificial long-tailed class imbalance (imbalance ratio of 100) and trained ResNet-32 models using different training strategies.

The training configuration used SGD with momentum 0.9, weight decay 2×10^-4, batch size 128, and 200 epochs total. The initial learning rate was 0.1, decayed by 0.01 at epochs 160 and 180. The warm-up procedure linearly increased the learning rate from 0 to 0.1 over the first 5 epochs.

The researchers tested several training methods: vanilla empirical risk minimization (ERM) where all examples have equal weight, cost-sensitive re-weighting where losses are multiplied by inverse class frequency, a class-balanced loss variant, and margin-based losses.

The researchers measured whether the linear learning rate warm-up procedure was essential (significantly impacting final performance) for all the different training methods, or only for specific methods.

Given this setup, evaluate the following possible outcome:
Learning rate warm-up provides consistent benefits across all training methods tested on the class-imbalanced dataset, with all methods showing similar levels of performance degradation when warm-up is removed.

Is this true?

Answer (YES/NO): NO